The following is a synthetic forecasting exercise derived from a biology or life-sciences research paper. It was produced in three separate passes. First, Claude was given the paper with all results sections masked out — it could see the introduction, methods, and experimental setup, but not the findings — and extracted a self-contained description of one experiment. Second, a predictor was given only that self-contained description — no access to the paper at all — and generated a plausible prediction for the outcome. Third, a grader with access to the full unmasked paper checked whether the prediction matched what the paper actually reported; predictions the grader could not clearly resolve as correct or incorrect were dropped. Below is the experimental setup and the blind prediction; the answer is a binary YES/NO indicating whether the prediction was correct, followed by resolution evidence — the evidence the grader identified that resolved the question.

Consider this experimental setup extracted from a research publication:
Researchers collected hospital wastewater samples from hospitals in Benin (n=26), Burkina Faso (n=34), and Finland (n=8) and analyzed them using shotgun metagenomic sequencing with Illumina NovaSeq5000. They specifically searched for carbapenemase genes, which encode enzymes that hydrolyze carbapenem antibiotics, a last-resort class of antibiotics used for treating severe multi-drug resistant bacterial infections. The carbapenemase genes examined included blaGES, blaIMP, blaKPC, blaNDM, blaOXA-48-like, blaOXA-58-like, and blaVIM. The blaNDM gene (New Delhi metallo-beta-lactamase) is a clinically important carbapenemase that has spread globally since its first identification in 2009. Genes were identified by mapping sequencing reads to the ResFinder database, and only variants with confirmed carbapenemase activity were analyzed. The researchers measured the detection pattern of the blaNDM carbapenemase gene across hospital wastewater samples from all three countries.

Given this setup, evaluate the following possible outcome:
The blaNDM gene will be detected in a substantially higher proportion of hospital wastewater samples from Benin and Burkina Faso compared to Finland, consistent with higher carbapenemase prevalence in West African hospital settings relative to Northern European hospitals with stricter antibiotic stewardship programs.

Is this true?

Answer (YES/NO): NO